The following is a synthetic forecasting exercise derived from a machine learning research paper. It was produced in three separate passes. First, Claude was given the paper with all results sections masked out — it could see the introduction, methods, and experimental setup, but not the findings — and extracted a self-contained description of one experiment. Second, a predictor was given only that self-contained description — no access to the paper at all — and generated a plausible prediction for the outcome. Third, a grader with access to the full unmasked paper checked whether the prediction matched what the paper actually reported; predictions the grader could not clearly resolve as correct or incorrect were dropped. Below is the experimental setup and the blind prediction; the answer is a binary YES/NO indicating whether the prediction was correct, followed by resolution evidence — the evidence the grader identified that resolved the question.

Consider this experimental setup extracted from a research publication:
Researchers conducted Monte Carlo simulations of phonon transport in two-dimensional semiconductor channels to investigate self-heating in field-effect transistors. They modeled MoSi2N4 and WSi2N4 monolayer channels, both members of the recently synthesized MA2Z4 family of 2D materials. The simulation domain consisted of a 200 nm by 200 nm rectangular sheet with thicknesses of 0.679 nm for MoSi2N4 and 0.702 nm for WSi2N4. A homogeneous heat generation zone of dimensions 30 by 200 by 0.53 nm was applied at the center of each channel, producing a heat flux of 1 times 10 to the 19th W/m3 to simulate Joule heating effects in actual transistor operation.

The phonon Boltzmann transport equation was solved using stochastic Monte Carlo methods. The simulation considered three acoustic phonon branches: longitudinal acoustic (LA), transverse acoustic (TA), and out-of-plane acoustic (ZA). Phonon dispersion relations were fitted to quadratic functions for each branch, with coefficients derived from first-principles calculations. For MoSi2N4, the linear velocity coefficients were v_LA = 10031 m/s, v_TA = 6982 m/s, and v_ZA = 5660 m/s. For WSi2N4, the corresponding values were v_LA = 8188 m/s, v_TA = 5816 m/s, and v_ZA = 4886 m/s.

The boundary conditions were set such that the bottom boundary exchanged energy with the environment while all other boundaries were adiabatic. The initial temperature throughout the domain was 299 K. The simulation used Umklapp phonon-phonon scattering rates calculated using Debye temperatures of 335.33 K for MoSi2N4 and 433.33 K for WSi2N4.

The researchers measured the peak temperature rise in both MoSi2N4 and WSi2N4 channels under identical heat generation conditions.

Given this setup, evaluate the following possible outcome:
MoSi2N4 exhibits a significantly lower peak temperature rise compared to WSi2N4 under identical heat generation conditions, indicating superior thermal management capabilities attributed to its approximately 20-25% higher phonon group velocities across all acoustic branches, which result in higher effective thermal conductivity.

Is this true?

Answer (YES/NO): NO